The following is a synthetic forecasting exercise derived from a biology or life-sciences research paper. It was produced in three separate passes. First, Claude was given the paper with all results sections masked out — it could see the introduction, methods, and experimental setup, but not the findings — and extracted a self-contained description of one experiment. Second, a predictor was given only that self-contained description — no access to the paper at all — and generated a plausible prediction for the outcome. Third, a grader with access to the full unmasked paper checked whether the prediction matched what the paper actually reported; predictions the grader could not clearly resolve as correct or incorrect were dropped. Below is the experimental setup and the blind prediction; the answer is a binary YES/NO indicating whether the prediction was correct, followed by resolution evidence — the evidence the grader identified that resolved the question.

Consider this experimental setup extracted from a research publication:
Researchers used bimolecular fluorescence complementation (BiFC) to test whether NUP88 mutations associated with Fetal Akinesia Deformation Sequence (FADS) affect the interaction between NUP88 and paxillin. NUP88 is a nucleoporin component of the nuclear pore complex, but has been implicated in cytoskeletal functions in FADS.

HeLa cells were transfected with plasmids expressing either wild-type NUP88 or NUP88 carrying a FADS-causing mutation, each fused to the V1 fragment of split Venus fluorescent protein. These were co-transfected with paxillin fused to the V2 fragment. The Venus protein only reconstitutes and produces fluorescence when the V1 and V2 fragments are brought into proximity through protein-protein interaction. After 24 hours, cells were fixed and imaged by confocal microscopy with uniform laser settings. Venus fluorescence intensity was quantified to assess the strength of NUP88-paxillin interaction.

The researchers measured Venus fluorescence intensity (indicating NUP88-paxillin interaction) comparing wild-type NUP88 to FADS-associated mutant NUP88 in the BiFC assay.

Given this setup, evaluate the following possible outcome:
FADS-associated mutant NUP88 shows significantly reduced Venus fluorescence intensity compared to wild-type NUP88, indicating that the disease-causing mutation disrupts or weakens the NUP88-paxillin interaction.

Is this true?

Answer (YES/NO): YES